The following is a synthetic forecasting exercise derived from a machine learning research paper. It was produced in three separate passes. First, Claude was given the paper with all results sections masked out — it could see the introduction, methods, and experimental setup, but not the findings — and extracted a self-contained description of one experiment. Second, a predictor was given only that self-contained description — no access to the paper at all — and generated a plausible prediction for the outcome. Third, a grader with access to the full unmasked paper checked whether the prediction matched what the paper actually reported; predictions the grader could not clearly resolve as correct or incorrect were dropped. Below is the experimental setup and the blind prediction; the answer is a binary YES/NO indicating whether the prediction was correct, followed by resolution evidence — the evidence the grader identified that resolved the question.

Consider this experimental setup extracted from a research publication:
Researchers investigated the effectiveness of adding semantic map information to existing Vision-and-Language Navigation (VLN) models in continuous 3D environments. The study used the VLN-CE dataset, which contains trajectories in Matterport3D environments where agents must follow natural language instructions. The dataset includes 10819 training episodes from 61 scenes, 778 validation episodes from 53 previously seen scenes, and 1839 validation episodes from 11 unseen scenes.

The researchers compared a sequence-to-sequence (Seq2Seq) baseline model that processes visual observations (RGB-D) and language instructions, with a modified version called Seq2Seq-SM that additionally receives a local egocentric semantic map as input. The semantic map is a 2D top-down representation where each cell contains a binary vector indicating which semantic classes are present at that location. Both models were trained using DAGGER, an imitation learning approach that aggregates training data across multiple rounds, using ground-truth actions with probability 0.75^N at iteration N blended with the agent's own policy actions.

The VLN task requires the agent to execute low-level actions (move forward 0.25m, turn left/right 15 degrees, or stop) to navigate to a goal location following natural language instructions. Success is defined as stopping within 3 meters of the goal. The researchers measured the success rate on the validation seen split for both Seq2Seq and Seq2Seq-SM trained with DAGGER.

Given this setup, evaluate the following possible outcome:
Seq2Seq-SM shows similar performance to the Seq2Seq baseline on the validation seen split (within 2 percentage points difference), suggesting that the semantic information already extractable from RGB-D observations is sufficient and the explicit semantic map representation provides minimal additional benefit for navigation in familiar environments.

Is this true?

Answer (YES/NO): YES